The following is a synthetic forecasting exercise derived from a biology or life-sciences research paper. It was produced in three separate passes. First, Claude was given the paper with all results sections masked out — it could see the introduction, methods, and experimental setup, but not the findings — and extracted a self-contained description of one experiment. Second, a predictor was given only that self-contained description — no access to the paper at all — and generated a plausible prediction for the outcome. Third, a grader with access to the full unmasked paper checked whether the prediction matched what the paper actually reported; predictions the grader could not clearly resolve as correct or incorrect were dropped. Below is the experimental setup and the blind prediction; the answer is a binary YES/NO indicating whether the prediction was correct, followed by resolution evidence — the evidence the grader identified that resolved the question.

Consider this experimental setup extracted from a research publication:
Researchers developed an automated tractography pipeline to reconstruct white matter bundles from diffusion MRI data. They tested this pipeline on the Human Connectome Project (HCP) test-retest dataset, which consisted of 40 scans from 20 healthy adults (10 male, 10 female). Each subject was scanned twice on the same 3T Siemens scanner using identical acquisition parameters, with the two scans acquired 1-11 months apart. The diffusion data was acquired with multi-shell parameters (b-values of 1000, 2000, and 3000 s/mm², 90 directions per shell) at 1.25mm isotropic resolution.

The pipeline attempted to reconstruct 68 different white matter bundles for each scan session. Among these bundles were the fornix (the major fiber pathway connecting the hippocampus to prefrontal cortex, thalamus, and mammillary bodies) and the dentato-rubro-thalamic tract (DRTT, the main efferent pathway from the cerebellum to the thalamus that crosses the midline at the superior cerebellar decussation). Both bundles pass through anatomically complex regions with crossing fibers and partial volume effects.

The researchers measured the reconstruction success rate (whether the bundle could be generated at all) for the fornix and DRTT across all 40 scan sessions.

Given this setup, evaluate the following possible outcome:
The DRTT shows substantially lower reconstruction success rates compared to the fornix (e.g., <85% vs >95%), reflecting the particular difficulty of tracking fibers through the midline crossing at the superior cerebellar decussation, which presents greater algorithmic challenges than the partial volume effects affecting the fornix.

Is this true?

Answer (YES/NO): NO